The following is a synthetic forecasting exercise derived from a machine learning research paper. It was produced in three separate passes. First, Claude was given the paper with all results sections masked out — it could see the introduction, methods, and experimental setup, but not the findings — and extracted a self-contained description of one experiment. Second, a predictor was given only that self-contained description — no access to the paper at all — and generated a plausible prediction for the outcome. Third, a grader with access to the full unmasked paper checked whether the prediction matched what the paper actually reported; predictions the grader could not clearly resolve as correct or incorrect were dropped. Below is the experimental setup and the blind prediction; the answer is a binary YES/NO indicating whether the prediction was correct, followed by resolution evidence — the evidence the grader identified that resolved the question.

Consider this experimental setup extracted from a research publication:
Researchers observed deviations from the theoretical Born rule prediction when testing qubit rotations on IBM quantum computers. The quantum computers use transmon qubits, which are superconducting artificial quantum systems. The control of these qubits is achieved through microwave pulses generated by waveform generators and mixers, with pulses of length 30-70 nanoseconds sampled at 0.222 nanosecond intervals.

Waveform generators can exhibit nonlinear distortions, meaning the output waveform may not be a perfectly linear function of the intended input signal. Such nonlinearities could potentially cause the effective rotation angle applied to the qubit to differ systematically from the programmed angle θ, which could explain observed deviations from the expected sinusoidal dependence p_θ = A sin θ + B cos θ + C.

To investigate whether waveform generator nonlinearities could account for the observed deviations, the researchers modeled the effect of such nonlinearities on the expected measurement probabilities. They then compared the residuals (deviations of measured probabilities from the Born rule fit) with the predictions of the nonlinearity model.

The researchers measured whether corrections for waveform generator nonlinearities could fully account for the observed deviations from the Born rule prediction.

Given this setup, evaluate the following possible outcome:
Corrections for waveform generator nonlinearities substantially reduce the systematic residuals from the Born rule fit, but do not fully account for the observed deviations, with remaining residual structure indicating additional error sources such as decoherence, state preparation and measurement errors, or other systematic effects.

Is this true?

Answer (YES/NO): NO